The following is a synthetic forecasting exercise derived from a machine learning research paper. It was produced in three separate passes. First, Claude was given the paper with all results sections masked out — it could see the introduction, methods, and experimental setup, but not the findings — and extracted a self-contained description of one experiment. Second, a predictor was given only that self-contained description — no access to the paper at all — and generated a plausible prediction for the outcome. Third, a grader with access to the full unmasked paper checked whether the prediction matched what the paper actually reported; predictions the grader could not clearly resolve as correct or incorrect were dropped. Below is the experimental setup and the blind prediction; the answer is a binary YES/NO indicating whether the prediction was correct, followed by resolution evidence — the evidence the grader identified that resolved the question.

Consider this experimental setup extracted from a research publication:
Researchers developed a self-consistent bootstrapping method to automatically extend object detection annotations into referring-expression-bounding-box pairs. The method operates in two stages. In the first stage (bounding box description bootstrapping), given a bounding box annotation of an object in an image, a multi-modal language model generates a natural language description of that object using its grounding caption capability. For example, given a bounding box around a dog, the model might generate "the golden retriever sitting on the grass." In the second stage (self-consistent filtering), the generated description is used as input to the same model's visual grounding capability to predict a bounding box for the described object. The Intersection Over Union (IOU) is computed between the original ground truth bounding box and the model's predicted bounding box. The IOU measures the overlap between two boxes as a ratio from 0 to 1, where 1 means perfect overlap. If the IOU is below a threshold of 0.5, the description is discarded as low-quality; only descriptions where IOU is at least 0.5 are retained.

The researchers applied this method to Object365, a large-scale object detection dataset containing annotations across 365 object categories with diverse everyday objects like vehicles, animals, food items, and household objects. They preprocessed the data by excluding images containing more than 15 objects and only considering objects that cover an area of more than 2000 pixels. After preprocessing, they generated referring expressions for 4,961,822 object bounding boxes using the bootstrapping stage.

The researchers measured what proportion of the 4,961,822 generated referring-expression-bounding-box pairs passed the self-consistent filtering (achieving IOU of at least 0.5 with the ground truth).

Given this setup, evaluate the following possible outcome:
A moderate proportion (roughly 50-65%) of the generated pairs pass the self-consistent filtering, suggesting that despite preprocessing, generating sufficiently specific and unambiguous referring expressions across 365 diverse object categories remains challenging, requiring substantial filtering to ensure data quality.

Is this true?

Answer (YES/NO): NO